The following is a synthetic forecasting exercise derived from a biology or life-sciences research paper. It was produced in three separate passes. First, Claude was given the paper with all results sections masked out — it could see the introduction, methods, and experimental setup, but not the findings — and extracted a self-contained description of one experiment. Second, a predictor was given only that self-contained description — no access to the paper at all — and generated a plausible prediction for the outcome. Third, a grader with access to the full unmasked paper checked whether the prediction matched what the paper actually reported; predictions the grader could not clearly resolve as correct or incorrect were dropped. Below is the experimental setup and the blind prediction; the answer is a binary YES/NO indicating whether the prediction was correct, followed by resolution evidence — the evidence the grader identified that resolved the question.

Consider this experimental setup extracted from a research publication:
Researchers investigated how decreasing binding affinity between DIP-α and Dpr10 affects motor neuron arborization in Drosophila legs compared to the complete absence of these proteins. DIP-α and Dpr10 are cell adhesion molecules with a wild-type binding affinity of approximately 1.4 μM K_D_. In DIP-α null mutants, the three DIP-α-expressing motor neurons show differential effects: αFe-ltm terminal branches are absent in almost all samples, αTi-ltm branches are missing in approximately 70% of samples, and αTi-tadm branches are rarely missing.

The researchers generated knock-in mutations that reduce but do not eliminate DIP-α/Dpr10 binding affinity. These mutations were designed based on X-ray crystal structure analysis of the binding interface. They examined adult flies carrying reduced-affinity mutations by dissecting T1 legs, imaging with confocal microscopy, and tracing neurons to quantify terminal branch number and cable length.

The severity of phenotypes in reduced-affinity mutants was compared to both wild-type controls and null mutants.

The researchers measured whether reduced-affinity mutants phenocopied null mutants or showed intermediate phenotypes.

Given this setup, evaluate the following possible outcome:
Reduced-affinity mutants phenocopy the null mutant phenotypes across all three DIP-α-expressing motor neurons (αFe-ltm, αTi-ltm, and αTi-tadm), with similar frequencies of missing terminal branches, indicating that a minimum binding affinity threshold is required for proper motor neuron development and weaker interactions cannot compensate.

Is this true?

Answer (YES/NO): NO